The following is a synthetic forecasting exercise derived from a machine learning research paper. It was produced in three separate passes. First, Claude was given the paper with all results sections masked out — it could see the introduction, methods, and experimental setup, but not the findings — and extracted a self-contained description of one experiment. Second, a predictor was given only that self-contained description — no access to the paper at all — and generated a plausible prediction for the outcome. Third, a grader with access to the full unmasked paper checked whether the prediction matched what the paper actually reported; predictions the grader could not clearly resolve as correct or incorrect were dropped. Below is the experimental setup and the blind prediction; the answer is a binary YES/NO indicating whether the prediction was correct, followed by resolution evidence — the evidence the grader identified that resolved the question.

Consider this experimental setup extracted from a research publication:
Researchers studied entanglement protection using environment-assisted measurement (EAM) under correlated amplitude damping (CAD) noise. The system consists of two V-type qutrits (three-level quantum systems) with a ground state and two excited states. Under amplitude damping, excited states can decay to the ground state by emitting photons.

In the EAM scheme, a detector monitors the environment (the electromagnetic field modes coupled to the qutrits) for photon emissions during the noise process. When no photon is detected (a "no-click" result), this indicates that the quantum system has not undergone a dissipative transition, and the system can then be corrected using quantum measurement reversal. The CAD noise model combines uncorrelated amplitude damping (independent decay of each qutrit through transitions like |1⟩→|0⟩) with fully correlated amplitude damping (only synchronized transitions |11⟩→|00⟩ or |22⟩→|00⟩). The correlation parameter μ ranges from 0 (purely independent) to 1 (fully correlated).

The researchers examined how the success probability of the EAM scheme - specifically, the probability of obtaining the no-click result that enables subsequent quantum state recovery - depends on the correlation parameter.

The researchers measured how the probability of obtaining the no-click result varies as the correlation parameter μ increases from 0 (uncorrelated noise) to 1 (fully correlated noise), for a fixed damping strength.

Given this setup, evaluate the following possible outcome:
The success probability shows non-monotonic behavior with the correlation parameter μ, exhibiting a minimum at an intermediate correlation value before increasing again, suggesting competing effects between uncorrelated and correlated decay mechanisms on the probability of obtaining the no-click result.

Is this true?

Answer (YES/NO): NO